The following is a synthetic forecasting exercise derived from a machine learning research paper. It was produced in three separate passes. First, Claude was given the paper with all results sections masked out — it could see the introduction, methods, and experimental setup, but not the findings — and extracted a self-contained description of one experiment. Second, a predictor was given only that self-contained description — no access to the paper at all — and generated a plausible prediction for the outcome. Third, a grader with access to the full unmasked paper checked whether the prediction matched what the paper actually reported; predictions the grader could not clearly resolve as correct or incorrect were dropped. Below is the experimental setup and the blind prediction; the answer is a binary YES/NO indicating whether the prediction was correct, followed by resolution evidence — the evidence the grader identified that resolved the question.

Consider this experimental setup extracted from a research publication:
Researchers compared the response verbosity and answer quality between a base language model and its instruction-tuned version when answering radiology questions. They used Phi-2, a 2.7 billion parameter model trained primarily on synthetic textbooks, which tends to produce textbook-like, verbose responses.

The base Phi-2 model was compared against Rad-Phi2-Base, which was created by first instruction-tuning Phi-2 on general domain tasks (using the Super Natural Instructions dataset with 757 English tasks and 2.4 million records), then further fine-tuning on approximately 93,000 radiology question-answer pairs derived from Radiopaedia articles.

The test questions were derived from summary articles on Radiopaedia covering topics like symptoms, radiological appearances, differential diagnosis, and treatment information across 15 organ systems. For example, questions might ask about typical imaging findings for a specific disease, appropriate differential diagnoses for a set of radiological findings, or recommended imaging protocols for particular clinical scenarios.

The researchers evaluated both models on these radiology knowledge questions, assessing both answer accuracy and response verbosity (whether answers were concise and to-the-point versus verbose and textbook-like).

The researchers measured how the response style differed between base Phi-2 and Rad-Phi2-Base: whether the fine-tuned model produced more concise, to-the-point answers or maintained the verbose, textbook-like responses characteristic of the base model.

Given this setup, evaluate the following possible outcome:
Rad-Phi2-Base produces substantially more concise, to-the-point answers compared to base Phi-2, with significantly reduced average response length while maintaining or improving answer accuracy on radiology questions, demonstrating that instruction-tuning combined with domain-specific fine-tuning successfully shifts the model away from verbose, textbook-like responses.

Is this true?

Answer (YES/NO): YES